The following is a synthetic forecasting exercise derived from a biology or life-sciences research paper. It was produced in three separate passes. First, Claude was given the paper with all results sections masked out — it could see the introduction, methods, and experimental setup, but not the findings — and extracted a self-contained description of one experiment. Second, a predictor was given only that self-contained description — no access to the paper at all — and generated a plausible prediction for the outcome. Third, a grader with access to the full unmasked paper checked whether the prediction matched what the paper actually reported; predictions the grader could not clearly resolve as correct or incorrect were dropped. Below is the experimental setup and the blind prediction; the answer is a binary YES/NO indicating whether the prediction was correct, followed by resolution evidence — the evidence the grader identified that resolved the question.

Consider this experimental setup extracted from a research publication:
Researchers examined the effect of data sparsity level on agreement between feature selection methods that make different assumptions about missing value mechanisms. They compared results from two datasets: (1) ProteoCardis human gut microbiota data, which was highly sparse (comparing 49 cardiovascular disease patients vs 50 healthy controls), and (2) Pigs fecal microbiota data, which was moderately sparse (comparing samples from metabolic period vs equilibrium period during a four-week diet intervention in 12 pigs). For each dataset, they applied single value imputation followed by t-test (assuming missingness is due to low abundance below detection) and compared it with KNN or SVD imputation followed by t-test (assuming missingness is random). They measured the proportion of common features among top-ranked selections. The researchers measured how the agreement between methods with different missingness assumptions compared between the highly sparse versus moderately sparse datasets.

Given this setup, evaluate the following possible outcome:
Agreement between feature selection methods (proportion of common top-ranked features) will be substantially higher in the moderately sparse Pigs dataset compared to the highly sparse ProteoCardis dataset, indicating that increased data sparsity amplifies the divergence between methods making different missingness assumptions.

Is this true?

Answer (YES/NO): YES